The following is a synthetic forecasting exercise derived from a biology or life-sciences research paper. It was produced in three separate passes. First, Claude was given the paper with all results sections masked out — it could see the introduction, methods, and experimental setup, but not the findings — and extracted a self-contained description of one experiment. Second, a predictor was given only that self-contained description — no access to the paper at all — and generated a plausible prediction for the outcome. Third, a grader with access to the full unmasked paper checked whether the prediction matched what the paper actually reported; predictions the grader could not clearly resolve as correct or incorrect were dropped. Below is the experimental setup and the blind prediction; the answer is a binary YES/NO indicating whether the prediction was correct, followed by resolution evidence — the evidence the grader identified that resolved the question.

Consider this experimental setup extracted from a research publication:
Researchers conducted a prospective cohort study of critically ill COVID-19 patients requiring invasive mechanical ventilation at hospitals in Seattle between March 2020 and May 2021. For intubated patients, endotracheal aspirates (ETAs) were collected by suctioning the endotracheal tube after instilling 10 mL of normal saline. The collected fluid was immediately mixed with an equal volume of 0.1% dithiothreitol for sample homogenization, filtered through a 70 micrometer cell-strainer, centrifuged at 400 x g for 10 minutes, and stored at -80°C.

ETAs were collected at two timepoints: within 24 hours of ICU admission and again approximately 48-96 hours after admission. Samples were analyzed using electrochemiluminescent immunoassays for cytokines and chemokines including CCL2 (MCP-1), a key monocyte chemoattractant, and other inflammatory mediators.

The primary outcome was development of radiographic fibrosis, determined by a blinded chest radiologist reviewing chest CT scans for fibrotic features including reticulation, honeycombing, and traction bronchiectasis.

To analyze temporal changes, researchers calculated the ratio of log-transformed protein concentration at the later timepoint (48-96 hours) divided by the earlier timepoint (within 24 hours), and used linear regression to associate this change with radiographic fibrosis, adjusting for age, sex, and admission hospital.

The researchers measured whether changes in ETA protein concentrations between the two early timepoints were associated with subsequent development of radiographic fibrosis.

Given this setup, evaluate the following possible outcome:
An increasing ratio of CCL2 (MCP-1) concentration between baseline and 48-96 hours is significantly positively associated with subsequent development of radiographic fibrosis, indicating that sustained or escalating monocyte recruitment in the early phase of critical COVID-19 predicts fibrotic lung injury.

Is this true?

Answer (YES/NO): NO